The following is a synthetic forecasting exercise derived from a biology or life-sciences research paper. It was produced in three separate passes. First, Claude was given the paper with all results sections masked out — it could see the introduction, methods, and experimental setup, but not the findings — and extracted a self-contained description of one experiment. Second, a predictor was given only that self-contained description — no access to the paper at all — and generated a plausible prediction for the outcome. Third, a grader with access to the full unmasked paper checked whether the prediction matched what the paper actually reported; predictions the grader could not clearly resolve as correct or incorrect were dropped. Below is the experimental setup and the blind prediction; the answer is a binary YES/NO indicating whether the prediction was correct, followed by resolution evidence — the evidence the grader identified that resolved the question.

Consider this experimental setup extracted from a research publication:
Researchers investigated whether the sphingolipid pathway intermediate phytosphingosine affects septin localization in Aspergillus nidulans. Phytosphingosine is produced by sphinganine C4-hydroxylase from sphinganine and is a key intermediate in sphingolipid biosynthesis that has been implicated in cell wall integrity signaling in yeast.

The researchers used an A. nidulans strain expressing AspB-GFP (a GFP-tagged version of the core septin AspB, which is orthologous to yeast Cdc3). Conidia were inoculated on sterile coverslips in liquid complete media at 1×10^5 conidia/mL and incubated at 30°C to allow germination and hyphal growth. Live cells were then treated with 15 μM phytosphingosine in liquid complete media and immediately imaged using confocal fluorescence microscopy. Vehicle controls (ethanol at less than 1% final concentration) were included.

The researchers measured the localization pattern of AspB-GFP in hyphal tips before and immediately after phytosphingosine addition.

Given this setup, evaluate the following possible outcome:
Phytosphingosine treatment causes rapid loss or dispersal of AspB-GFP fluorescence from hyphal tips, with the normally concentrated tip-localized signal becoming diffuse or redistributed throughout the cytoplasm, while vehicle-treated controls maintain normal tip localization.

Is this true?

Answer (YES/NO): NO